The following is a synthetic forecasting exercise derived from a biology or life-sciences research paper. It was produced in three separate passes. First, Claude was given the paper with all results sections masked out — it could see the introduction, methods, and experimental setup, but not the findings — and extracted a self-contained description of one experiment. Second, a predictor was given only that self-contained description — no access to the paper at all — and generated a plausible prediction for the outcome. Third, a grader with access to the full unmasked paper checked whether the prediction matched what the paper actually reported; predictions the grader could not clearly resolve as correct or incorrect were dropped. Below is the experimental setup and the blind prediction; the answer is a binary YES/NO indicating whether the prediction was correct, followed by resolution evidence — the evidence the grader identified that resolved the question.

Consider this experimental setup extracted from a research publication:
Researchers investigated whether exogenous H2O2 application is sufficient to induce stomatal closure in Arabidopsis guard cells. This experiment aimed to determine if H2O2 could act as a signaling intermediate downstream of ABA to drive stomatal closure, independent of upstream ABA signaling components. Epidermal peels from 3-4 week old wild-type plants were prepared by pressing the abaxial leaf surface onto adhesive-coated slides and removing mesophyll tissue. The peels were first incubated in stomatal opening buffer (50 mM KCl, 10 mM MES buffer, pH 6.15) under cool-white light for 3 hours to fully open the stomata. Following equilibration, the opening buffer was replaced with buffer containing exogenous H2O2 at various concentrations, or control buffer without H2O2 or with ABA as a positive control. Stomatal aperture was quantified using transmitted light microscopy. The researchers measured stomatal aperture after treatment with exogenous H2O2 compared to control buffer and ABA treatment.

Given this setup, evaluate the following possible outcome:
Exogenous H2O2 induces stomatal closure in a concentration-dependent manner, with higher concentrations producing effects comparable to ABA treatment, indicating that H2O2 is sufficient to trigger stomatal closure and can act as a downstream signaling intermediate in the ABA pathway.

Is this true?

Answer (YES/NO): NO